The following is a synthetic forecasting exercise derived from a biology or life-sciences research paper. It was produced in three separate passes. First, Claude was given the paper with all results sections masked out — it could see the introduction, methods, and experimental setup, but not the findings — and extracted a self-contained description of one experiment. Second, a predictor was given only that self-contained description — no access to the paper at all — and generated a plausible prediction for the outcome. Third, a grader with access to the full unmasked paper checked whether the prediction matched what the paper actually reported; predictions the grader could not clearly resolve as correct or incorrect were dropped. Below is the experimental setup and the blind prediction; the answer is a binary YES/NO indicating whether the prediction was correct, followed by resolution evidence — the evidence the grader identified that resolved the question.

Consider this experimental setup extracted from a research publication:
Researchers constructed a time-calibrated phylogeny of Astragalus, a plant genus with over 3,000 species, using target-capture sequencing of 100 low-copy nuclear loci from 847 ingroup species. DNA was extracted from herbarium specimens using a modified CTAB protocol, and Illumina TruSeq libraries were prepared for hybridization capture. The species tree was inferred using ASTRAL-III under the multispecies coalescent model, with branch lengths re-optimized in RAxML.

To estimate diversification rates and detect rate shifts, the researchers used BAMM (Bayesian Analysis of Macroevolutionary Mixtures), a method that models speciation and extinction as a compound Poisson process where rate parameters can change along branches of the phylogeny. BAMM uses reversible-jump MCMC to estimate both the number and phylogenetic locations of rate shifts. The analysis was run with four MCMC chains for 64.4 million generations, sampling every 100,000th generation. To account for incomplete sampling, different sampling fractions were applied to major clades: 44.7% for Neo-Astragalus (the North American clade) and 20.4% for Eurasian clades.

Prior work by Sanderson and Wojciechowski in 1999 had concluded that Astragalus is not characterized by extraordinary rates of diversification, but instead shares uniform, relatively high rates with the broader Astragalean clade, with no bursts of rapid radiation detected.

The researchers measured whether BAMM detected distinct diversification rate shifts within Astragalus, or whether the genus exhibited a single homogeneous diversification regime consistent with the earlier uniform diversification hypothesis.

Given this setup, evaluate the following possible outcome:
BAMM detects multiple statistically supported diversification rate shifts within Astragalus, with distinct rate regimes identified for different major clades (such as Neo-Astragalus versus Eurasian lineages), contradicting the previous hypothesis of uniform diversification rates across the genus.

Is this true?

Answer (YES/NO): NO